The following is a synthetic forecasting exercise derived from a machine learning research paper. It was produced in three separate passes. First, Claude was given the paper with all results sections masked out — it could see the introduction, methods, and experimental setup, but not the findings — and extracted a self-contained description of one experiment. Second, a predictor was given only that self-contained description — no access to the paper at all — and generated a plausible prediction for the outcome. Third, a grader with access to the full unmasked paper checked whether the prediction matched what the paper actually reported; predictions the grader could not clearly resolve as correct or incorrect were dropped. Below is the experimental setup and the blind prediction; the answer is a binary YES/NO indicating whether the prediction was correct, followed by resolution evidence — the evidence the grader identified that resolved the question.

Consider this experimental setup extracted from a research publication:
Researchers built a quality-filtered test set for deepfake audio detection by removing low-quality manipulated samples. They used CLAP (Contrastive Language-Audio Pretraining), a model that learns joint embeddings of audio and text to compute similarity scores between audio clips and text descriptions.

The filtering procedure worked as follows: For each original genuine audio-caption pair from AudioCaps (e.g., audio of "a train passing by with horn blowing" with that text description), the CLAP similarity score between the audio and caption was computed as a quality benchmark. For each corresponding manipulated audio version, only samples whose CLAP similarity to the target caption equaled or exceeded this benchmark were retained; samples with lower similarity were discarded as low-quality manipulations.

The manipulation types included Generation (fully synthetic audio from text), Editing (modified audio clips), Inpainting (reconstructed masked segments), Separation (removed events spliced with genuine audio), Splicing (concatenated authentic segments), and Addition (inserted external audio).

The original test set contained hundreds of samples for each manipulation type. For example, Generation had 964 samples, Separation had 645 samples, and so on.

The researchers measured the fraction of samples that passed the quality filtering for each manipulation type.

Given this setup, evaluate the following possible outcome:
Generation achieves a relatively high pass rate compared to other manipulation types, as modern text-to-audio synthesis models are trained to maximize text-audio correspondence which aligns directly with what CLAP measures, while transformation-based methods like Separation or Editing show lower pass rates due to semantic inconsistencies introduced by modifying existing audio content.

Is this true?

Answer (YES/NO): YES